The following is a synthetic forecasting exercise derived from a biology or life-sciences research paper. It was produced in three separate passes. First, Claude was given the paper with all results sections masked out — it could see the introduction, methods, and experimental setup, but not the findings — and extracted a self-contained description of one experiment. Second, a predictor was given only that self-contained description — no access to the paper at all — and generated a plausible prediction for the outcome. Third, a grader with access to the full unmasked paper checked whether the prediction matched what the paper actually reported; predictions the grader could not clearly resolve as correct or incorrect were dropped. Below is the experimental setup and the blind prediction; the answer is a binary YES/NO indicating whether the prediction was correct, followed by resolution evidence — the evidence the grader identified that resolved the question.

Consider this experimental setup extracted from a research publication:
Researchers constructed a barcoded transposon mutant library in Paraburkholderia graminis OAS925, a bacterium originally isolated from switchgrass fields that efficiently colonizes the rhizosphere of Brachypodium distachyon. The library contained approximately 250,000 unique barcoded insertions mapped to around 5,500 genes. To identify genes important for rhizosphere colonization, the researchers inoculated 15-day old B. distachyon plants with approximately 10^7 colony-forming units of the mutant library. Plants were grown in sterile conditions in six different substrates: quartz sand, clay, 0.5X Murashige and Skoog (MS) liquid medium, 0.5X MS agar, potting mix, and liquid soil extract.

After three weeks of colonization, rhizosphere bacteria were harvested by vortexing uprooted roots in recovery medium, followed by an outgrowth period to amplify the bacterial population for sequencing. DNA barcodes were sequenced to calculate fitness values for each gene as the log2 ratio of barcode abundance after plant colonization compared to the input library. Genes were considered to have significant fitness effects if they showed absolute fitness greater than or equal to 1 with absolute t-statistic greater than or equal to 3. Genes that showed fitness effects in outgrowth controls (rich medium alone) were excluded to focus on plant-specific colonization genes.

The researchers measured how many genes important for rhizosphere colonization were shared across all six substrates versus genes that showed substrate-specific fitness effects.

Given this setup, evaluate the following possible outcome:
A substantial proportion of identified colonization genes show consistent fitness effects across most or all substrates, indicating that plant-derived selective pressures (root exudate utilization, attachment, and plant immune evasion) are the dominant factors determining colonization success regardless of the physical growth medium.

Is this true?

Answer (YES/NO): NO